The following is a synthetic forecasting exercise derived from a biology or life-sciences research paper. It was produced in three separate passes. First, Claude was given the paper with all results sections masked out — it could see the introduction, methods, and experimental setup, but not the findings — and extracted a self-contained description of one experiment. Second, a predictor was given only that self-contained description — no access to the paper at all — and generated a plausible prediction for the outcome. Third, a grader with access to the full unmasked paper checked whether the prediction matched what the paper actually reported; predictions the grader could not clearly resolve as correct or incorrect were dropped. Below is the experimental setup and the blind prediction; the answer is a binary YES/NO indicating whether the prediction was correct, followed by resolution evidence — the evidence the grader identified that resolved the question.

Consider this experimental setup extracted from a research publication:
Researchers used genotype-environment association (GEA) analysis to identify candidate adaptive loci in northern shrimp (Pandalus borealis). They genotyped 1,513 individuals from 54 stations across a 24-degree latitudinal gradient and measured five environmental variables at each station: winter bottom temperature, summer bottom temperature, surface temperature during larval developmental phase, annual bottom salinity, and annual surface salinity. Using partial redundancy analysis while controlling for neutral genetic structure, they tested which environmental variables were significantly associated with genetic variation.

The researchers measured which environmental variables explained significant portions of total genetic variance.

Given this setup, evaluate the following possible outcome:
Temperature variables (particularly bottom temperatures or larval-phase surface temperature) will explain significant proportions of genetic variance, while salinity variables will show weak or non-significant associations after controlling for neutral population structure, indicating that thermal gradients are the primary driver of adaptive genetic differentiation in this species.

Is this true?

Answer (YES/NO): NO